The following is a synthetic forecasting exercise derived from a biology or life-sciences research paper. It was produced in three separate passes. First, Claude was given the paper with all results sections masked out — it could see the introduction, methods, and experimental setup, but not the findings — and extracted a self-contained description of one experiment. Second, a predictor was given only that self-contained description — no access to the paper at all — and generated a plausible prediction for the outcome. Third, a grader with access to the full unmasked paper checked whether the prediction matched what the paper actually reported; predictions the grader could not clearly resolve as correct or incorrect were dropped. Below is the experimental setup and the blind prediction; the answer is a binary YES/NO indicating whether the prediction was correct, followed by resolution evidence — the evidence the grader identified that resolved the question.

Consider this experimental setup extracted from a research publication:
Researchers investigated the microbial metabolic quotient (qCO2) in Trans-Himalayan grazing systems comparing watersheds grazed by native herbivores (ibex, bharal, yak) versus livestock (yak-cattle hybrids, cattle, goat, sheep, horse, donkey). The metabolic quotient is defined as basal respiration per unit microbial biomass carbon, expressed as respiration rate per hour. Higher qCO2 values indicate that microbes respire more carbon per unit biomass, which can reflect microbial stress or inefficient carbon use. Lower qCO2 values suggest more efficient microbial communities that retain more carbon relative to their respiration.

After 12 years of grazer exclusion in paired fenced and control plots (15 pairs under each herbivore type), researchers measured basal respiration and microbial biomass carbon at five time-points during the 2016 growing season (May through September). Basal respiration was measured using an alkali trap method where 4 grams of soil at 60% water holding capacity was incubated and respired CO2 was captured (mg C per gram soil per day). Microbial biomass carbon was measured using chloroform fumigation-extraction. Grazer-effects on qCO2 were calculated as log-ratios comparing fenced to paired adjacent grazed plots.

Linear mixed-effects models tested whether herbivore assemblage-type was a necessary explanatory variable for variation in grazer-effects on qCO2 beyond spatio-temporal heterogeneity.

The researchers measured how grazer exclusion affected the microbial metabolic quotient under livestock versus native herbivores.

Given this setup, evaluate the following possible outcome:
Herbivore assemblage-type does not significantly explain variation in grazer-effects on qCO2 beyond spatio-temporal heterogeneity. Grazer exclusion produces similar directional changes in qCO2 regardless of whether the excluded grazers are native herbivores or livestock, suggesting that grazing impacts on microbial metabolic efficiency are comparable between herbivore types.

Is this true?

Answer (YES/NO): YES